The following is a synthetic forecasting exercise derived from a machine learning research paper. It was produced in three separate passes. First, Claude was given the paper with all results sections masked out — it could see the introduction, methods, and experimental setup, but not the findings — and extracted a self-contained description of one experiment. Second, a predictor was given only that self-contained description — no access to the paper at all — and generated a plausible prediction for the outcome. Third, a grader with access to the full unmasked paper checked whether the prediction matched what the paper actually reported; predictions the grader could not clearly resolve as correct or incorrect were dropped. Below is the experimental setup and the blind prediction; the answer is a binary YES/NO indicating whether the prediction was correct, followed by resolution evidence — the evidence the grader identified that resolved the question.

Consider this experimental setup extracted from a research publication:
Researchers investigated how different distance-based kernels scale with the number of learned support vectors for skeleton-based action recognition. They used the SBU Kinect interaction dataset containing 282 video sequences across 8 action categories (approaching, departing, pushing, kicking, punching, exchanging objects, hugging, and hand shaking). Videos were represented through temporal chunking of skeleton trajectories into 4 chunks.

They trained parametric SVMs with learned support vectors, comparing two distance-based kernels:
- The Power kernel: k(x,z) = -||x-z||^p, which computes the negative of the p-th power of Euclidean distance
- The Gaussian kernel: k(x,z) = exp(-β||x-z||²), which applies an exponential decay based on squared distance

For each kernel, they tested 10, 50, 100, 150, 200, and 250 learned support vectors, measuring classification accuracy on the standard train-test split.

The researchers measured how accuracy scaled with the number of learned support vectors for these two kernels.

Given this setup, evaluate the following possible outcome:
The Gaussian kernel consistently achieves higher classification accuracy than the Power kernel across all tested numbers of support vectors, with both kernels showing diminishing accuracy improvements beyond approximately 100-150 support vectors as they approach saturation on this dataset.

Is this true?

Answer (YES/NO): NO